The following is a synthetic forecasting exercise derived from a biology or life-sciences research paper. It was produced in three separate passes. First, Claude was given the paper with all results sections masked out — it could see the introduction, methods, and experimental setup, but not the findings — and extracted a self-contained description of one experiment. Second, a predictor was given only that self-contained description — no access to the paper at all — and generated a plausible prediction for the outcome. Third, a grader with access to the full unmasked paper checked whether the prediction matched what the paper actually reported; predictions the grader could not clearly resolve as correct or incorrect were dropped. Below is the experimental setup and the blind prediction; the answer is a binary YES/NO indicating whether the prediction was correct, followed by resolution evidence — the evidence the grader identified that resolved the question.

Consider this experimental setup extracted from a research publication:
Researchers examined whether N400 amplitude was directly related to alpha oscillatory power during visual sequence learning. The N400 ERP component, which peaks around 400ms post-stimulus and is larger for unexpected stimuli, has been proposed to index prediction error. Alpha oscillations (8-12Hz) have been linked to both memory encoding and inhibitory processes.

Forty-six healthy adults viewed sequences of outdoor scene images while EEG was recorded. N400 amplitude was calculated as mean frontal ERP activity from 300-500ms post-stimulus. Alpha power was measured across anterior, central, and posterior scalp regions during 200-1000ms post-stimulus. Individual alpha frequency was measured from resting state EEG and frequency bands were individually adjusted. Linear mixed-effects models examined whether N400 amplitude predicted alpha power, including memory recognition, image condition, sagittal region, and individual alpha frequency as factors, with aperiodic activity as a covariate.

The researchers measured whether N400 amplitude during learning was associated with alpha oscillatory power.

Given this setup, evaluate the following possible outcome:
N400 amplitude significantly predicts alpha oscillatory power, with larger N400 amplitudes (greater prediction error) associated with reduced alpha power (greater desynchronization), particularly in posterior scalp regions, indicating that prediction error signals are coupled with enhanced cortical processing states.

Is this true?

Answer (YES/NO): NO